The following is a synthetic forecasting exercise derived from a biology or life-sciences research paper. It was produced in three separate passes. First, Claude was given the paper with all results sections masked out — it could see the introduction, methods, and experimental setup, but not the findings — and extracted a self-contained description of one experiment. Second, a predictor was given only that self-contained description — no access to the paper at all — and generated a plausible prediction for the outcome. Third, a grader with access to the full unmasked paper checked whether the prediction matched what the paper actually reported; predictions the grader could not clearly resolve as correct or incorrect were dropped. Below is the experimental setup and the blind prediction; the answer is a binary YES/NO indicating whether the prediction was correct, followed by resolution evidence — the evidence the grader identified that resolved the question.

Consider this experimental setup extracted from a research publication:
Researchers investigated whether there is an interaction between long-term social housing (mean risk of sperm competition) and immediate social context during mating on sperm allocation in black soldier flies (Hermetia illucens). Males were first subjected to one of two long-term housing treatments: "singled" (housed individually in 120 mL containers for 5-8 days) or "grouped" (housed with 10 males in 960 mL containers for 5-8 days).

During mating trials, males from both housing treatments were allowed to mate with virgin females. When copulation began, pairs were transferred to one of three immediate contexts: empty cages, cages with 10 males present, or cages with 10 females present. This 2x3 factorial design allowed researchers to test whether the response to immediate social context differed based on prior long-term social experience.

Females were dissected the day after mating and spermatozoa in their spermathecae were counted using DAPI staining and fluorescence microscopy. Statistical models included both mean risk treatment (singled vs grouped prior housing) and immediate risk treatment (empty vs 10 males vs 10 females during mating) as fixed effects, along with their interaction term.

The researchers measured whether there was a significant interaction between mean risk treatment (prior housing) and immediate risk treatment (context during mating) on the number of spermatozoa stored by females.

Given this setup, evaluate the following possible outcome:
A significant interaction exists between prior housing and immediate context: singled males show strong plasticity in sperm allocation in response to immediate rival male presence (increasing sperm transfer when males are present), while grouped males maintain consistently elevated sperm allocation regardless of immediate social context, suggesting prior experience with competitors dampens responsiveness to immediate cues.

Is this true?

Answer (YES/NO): NO